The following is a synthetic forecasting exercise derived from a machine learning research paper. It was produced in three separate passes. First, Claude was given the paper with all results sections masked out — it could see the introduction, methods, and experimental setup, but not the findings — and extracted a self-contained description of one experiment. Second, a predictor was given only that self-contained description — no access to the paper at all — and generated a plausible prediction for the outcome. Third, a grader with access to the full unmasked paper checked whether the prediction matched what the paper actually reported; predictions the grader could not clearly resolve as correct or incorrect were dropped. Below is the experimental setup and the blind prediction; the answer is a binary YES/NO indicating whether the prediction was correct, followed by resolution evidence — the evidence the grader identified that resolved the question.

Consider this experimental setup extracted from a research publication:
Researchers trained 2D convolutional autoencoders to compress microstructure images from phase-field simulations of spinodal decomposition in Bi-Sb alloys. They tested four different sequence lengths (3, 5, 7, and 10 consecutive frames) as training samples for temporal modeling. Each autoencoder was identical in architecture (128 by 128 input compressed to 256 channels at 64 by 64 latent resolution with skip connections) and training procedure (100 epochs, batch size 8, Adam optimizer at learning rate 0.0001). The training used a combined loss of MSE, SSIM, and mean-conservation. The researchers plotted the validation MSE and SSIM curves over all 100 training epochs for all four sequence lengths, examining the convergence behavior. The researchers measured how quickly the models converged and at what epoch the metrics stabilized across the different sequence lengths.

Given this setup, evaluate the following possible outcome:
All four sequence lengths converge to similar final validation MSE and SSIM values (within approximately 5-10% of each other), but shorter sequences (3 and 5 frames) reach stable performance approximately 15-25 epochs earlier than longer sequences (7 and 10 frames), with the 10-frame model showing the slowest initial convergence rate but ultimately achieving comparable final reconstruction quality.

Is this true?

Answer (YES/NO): NO